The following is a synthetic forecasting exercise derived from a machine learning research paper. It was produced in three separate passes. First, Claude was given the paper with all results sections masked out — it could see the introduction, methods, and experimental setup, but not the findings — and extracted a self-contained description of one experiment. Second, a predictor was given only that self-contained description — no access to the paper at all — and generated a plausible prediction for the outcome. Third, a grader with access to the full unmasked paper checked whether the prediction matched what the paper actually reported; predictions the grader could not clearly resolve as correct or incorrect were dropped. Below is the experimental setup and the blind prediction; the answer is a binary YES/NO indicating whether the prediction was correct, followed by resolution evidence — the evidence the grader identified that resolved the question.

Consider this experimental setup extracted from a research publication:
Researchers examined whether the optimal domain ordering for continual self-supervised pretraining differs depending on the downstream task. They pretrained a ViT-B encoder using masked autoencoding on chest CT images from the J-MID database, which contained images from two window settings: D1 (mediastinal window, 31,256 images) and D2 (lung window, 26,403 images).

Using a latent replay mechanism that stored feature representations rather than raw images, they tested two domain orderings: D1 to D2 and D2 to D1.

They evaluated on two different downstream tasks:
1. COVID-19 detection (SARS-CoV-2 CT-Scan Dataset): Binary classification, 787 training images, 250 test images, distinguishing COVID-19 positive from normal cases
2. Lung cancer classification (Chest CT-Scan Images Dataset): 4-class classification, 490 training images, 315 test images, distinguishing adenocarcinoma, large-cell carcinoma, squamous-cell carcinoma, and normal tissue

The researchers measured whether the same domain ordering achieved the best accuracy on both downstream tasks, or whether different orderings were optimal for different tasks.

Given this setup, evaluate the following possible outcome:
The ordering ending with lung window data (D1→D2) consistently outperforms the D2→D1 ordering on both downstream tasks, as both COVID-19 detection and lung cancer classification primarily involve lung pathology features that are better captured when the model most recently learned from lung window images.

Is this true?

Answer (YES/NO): NO